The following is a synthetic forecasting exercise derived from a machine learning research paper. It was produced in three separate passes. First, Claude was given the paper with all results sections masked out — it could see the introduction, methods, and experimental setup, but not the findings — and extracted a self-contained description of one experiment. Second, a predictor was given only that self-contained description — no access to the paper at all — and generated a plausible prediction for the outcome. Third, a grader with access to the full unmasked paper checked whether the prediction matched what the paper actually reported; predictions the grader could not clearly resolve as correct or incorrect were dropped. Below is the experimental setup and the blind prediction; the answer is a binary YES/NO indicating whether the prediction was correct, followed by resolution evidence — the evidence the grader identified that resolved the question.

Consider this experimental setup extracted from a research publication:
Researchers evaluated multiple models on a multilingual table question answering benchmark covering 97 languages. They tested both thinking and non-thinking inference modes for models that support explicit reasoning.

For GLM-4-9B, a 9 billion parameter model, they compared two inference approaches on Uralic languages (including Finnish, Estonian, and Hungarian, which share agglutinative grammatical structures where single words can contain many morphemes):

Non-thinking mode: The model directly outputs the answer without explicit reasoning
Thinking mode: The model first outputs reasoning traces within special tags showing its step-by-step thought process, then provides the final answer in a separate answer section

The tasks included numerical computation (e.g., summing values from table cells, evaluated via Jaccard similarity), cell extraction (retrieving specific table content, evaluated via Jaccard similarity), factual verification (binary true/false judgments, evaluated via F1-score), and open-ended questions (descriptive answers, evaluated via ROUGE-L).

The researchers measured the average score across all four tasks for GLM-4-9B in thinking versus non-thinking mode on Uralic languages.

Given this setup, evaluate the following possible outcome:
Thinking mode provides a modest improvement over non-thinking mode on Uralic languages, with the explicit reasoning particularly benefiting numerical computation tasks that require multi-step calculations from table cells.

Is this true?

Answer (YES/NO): NO